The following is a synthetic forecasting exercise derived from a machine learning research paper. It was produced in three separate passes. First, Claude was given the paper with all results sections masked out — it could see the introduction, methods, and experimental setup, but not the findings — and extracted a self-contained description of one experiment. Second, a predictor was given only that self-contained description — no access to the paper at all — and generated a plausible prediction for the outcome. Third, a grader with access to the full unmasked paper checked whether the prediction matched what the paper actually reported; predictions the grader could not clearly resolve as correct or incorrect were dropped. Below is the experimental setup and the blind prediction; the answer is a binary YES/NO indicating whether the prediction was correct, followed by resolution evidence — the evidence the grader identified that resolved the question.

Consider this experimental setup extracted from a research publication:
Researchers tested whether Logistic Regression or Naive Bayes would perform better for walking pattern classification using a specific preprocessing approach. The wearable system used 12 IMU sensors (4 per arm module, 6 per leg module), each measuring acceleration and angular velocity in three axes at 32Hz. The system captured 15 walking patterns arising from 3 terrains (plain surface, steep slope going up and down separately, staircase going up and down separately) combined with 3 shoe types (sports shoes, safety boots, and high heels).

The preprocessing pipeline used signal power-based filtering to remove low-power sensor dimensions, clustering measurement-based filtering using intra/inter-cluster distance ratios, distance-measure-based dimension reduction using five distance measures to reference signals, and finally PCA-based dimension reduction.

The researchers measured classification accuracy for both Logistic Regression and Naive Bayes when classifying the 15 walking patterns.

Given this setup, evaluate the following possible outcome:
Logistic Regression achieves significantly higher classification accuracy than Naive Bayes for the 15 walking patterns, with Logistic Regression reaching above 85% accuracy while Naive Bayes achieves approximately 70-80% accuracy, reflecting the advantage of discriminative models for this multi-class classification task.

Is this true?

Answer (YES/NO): NO